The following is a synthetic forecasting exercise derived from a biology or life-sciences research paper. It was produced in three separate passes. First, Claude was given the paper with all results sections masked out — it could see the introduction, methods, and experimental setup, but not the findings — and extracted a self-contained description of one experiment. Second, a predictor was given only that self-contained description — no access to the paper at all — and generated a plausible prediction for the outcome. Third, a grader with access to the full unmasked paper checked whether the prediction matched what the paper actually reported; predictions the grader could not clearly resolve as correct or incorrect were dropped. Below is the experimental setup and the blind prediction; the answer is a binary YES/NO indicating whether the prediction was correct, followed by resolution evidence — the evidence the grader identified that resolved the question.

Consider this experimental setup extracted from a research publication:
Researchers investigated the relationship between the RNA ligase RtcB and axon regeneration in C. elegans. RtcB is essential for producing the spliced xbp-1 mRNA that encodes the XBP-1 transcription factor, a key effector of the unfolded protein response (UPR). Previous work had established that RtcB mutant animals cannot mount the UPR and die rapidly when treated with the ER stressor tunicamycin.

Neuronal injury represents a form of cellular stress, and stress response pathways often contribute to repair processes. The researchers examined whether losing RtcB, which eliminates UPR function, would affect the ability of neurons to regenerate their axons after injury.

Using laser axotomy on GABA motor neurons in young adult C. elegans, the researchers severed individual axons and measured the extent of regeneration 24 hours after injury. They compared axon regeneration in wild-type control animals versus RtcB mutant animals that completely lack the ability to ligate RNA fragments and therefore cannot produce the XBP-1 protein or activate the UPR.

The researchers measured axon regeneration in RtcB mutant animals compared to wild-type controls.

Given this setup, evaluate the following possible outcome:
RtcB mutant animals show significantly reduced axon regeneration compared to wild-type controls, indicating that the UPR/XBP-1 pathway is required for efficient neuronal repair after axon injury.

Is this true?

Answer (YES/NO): NO